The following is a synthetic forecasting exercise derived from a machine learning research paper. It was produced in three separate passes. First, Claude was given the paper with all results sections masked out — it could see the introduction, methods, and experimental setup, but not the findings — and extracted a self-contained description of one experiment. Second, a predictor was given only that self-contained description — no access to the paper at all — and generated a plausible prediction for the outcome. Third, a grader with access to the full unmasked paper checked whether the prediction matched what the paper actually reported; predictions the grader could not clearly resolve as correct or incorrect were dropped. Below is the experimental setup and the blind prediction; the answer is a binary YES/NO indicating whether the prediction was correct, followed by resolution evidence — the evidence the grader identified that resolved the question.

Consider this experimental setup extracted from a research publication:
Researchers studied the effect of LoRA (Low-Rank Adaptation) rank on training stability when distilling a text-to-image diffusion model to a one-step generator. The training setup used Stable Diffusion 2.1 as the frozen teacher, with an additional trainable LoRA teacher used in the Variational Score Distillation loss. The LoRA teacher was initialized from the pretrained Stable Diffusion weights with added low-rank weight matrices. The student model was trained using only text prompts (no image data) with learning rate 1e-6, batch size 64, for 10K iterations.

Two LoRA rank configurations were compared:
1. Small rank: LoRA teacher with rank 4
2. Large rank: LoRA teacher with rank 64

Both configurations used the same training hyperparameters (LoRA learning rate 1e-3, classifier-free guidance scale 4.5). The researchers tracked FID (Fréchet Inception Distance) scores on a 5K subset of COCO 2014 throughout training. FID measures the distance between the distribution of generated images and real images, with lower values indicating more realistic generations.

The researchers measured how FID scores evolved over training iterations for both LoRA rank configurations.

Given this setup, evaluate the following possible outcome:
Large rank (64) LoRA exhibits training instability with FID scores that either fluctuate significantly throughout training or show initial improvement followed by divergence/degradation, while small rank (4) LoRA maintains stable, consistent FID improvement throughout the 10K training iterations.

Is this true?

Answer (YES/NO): NO